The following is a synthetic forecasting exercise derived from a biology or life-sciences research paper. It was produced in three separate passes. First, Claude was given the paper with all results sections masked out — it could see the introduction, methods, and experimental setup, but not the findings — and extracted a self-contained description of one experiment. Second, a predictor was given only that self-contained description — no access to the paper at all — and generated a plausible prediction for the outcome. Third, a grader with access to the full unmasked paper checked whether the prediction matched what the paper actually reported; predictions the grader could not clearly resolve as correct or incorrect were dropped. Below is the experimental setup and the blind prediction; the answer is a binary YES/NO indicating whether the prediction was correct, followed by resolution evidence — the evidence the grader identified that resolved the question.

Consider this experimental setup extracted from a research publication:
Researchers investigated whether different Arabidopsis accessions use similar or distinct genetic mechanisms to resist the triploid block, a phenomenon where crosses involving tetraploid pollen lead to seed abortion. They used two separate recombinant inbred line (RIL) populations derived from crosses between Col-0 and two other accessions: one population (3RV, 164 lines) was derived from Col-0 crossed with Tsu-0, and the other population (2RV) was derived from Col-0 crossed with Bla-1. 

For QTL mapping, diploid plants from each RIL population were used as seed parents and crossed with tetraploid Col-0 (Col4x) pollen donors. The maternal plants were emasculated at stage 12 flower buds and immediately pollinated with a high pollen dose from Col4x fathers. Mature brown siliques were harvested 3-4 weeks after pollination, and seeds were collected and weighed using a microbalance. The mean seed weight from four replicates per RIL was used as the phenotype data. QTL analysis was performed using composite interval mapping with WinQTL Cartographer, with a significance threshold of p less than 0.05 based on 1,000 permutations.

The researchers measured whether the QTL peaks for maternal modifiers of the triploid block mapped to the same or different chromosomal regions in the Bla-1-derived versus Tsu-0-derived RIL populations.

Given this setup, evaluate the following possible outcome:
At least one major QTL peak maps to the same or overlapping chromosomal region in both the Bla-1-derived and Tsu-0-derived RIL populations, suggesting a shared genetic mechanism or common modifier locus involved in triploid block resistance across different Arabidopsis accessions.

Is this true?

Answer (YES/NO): NO